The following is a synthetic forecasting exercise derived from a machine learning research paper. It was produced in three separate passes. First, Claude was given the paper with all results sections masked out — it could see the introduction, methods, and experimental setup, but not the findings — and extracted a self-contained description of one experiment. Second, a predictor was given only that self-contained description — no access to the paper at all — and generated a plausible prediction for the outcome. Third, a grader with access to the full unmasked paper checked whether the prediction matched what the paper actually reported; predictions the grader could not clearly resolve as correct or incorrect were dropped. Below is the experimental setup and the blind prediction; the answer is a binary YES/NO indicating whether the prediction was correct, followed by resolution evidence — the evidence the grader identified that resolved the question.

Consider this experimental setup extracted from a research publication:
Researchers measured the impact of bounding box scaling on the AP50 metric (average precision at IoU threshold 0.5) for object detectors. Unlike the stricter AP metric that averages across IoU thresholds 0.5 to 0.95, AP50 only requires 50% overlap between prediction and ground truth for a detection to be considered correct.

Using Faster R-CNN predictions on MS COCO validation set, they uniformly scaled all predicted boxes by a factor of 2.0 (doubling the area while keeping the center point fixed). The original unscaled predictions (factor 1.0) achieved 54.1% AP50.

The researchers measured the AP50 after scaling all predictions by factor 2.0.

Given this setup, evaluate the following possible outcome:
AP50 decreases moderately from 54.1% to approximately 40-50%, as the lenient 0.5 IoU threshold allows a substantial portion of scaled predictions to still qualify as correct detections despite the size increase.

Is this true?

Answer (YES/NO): NO